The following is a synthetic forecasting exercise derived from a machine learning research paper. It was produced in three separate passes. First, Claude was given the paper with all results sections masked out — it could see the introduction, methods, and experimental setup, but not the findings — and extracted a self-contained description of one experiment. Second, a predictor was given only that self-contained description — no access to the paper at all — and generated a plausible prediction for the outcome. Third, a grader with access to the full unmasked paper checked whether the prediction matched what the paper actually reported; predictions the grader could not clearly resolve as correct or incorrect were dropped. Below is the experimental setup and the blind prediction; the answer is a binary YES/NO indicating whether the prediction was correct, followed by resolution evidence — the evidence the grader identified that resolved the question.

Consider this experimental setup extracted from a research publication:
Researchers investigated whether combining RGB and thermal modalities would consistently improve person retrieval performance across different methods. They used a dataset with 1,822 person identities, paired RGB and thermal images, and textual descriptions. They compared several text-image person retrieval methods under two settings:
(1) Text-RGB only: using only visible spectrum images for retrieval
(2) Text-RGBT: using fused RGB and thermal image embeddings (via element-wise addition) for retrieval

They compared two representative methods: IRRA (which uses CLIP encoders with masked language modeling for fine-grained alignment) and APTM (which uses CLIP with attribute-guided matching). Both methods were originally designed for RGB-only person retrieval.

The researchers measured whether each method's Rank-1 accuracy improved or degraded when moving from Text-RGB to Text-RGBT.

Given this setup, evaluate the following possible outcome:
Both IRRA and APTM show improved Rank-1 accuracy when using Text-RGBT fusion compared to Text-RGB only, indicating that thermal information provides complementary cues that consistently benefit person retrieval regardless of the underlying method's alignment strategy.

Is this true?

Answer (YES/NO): NO